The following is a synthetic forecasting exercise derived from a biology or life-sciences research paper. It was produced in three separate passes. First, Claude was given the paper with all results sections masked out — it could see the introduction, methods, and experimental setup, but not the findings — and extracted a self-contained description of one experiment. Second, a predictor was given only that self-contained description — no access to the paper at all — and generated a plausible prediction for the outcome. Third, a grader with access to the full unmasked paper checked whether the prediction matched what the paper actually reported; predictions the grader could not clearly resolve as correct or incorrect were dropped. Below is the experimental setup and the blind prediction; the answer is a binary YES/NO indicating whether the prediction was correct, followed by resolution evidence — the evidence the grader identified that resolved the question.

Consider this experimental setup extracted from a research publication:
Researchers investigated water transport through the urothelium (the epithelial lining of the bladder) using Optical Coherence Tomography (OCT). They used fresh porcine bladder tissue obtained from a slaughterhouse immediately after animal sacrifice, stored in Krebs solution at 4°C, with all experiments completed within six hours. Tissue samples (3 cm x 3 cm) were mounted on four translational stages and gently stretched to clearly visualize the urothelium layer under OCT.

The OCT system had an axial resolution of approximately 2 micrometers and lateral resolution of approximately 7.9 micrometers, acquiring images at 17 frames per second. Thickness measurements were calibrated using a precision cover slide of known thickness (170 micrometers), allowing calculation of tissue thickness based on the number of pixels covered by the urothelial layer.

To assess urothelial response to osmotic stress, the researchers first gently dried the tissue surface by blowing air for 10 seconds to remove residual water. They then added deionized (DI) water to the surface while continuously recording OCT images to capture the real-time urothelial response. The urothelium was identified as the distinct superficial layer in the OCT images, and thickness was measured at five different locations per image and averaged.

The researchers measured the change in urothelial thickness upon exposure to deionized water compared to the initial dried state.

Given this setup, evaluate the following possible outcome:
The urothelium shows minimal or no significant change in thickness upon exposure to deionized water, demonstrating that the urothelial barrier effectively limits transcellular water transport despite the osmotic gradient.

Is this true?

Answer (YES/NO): NO